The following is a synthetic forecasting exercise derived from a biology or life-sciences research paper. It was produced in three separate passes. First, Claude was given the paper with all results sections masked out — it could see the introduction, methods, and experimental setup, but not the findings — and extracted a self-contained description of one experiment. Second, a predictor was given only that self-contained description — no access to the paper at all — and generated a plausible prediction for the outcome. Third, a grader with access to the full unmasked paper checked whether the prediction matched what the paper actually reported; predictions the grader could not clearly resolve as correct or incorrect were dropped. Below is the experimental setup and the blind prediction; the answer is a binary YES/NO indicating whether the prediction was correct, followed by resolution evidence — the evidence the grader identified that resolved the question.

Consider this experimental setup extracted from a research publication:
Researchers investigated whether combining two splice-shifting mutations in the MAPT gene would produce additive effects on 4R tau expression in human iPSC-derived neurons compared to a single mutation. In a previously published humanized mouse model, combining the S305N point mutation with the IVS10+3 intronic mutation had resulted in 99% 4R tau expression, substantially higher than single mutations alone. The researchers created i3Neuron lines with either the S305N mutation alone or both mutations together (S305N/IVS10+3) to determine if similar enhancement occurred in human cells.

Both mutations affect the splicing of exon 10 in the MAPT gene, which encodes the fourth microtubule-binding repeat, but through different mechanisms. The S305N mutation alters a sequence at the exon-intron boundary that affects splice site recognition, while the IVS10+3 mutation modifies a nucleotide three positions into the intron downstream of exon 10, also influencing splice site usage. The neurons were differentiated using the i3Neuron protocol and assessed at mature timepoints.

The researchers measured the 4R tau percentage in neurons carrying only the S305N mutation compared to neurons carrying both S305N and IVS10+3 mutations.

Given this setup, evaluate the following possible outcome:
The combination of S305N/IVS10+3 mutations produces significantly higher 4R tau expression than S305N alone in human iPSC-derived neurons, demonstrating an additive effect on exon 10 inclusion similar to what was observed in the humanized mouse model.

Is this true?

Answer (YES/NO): YES